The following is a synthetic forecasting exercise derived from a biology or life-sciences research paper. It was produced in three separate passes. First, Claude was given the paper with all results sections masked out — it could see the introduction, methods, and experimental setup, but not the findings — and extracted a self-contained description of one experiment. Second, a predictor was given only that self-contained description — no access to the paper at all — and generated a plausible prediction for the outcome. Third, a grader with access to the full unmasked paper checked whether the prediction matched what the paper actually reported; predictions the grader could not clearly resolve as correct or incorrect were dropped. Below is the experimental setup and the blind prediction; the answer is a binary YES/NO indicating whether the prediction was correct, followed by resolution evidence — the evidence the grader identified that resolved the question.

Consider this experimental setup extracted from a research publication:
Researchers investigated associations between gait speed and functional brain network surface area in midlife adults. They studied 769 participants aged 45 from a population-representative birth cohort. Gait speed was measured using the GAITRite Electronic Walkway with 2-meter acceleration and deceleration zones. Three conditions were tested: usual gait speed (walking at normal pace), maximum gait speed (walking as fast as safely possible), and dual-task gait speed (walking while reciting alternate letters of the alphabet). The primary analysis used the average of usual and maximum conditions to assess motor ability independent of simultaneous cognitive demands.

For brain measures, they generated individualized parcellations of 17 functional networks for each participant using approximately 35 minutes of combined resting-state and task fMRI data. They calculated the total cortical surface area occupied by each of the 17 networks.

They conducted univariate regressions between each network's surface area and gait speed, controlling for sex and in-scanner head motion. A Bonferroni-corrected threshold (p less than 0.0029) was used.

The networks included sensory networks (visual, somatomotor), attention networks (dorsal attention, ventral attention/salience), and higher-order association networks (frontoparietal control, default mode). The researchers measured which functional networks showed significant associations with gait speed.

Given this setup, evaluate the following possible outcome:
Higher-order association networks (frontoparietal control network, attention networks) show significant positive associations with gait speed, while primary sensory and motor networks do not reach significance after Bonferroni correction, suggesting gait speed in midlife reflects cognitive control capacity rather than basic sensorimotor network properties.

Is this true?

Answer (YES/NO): NO